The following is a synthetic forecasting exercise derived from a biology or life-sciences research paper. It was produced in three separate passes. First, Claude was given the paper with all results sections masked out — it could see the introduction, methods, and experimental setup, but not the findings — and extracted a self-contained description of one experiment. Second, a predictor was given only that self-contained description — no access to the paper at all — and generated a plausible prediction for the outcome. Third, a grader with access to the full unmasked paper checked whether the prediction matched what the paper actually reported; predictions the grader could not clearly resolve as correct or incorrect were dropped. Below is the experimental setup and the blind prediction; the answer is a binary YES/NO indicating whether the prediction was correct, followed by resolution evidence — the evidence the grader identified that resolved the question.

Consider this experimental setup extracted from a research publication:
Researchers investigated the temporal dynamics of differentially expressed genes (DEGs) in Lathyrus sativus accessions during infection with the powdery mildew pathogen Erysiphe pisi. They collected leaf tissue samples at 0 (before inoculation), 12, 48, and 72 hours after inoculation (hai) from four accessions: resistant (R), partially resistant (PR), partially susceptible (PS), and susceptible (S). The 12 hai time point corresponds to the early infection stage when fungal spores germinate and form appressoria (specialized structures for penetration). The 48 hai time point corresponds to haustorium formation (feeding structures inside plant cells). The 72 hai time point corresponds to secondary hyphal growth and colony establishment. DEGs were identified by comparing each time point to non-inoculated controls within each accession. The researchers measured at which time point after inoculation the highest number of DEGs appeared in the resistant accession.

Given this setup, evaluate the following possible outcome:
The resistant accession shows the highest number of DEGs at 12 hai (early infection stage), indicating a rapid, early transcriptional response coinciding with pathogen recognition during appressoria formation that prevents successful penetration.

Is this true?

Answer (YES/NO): YES